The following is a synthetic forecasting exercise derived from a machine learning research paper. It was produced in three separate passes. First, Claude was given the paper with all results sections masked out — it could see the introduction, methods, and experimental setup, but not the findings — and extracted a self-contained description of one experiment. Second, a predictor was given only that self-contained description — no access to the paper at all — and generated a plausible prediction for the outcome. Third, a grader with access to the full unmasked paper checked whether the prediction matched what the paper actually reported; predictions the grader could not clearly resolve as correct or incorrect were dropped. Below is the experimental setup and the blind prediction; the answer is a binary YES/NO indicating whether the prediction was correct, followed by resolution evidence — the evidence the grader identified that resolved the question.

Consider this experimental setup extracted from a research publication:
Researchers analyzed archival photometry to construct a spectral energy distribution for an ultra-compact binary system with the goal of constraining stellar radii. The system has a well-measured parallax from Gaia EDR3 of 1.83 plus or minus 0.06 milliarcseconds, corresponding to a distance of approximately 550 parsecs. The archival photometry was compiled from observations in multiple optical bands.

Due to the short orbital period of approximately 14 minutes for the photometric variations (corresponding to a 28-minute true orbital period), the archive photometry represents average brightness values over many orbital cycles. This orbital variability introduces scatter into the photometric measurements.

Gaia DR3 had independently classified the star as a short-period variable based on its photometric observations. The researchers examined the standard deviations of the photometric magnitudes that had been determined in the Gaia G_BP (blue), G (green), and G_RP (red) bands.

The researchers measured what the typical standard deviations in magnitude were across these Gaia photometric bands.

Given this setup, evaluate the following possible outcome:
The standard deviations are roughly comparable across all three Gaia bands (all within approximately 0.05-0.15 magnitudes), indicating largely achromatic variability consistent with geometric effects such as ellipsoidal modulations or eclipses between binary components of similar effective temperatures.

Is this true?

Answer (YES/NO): NO